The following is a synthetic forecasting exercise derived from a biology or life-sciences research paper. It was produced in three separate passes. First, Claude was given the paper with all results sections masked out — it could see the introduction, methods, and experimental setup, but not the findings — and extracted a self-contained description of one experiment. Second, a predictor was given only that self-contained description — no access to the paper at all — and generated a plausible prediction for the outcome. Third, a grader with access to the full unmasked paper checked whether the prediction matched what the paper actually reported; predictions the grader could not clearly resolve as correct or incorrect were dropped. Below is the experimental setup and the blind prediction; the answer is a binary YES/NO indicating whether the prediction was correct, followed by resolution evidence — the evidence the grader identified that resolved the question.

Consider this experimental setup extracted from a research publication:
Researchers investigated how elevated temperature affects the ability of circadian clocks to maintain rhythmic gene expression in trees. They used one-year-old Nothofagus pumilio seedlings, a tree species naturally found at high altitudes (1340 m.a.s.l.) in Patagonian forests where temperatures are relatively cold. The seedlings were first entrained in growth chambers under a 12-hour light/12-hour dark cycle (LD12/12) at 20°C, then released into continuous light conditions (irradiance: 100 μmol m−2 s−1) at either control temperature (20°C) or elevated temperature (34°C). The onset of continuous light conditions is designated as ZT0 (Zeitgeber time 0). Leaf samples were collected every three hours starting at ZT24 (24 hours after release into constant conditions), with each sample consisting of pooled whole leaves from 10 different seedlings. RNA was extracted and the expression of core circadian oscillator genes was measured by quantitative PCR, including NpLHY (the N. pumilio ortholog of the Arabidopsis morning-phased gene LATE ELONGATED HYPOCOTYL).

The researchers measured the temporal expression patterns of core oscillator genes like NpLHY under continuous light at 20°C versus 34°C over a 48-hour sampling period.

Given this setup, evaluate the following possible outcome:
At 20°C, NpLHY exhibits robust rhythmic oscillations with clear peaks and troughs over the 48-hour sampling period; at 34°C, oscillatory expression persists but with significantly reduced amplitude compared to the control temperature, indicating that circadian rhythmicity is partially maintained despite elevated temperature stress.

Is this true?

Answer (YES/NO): NO